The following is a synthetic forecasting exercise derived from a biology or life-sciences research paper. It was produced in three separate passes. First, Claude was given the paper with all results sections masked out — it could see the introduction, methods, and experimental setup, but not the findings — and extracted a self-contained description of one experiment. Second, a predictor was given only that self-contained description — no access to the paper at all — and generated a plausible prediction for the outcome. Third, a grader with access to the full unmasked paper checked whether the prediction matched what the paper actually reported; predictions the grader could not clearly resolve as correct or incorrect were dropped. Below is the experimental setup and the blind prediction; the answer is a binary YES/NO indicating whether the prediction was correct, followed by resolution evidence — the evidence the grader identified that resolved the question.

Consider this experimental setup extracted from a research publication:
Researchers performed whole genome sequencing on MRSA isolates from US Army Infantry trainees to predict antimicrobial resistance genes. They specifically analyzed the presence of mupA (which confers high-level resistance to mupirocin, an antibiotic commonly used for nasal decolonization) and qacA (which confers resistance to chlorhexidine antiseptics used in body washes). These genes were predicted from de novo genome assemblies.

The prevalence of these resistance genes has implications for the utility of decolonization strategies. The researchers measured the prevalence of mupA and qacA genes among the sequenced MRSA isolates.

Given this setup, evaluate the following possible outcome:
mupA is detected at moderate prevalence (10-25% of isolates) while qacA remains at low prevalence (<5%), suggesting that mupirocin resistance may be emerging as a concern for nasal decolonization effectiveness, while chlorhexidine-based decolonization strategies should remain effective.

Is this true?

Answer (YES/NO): NO